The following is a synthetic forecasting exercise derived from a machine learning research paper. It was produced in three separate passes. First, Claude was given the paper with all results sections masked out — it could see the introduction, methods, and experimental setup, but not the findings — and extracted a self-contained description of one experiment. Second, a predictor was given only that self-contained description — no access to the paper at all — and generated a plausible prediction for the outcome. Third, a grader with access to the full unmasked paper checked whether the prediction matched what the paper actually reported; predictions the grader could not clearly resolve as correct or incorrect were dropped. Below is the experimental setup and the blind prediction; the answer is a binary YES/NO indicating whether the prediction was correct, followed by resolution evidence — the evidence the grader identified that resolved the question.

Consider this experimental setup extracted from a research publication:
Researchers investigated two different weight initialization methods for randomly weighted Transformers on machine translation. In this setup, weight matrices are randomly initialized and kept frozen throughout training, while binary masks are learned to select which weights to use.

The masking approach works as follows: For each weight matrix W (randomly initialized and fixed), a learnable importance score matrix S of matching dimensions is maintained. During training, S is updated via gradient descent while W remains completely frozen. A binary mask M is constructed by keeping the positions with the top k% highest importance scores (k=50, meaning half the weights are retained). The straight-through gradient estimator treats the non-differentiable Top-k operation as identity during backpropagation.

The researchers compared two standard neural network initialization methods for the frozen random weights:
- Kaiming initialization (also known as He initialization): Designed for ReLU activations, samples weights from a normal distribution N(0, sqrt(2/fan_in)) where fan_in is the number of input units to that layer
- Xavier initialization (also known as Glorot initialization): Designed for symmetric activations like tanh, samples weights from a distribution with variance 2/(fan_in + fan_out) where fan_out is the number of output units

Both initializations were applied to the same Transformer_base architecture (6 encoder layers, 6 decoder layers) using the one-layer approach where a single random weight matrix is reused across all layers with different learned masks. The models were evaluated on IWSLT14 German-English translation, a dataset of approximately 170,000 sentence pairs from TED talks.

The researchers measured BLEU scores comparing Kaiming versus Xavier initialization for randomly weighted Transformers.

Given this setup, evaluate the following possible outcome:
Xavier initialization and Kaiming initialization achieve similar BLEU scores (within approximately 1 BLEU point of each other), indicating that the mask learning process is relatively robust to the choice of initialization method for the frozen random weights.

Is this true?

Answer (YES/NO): NO